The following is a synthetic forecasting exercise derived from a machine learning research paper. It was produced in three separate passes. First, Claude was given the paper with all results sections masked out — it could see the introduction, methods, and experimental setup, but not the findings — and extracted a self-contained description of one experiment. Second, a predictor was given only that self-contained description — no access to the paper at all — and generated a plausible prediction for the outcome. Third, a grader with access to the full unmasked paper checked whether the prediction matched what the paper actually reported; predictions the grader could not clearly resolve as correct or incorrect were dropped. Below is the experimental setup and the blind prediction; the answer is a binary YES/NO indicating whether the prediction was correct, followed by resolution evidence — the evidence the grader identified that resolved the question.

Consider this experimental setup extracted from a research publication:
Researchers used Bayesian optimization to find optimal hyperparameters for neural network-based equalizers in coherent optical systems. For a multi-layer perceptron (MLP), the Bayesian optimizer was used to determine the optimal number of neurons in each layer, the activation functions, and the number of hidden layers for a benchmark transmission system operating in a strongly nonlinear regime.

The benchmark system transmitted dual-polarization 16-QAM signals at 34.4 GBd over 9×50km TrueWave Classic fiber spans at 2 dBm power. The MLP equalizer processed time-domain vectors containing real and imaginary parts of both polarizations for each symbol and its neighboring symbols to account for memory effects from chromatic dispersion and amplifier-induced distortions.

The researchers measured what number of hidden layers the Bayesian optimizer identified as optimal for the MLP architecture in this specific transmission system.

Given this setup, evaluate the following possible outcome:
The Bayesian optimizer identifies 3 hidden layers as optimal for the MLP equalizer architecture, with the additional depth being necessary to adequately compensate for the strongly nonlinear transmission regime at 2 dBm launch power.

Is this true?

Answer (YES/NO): YES